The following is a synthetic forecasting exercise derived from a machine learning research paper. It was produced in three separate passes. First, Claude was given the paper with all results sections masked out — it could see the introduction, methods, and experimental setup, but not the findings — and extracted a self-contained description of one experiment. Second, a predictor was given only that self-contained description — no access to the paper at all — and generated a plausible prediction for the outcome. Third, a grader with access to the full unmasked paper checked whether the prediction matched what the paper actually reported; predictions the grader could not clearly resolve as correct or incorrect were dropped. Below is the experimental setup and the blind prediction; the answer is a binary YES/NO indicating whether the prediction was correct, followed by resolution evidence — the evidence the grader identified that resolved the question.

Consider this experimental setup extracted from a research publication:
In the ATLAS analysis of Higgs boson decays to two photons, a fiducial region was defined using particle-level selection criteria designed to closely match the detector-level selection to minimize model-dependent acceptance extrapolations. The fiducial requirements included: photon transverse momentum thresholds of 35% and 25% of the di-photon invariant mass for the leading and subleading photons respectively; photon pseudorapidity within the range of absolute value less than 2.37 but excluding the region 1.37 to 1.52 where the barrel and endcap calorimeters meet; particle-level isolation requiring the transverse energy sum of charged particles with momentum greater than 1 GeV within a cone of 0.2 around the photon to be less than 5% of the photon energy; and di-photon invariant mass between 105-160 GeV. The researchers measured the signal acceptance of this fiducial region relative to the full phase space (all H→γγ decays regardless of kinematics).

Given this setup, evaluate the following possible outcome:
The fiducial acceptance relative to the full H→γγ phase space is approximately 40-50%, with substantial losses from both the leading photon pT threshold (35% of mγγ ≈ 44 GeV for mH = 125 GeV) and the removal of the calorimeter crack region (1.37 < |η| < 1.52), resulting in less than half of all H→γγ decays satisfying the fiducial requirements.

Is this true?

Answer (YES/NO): YES